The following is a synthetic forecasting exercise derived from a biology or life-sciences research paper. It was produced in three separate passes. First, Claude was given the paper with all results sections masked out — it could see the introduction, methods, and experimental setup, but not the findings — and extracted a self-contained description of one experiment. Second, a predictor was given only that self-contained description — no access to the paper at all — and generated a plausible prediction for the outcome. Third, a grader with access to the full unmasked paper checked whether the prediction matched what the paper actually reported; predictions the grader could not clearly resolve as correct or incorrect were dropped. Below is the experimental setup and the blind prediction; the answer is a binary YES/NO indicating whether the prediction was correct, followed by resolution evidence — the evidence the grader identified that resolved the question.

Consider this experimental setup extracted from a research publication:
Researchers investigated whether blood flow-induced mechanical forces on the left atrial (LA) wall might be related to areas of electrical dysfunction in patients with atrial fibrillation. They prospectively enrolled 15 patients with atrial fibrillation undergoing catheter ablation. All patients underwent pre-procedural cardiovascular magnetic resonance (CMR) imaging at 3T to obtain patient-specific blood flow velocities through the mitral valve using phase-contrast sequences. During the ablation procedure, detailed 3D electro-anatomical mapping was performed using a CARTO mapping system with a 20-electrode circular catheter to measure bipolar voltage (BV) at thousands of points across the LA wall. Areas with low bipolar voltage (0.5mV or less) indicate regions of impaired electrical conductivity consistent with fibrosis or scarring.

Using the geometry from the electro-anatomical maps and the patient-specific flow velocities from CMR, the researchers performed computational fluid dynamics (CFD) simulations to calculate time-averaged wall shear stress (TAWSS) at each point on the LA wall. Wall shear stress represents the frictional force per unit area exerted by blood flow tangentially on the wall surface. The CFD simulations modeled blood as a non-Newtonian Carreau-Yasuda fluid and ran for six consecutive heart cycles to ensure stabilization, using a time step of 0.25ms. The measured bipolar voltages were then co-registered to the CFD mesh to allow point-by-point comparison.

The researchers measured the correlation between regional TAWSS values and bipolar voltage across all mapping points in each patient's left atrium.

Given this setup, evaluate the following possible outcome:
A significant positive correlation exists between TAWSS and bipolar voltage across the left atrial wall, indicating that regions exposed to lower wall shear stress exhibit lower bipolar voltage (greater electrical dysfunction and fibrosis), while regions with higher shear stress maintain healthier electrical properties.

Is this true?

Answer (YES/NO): NO